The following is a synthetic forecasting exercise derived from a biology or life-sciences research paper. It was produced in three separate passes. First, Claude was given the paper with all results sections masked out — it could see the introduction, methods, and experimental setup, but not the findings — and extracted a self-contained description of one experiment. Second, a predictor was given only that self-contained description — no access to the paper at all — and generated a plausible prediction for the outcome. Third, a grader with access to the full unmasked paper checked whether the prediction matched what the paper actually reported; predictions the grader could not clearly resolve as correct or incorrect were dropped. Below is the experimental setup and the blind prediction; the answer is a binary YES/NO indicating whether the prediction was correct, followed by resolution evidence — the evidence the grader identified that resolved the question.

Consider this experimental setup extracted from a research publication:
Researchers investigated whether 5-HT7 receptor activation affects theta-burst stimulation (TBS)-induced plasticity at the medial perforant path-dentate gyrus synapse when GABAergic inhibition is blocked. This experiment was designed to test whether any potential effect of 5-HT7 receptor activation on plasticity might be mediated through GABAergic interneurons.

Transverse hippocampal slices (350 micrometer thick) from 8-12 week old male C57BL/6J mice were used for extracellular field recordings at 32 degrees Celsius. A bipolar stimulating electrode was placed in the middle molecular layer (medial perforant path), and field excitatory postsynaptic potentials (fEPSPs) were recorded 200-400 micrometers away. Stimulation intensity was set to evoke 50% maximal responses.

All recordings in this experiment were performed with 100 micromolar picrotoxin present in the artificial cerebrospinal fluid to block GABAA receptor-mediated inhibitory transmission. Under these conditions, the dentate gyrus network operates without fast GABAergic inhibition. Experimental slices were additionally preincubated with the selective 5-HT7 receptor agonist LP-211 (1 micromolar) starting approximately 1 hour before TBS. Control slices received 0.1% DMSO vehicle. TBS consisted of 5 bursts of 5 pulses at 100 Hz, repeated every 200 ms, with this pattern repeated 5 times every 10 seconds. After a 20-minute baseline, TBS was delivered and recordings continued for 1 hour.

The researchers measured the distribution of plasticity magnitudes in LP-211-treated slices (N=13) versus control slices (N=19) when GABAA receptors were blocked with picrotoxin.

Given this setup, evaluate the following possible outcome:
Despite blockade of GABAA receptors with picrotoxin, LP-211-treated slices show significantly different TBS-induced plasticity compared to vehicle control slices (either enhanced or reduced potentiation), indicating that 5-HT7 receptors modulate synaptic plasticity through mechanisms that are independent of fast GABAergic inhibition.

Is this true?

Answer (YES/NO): NO